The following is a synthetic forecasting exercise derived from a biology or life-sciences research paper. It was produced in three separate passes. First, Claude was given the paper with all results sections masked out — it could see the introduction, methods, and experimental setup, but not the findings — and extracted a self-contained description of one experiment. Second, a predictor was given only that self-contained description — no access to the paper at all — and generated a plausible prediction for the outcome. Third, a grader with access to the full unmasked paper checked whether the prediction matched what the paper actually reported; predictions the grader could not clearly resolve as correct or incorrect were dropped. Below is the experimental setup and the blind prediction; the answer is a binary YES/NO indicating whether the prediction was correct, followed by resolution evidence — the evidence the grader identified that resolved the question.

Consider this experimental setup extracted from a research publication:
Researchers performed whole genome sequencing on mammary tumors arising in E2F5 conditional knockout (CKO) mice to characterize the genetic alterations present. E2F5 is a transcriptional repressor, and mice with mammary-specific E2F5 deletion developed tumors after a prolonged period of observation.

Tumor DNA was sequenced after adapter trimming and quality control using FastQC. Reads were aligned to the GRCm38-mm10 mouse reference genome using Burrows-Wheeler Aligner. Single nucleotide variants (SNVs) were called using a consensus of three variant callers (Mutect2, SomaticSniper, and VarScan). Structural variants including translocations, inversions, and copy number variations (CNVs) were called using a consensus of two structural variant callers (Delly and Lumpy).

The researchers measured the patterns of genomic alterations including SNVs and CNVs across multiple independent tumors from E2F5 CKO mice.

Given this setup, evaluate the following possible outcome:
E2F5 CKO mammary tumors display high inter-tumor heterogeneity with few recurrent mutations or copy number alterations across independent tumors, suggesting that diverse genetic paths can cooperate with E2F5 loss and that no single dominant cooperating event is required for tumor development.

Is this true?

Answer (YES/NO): NO